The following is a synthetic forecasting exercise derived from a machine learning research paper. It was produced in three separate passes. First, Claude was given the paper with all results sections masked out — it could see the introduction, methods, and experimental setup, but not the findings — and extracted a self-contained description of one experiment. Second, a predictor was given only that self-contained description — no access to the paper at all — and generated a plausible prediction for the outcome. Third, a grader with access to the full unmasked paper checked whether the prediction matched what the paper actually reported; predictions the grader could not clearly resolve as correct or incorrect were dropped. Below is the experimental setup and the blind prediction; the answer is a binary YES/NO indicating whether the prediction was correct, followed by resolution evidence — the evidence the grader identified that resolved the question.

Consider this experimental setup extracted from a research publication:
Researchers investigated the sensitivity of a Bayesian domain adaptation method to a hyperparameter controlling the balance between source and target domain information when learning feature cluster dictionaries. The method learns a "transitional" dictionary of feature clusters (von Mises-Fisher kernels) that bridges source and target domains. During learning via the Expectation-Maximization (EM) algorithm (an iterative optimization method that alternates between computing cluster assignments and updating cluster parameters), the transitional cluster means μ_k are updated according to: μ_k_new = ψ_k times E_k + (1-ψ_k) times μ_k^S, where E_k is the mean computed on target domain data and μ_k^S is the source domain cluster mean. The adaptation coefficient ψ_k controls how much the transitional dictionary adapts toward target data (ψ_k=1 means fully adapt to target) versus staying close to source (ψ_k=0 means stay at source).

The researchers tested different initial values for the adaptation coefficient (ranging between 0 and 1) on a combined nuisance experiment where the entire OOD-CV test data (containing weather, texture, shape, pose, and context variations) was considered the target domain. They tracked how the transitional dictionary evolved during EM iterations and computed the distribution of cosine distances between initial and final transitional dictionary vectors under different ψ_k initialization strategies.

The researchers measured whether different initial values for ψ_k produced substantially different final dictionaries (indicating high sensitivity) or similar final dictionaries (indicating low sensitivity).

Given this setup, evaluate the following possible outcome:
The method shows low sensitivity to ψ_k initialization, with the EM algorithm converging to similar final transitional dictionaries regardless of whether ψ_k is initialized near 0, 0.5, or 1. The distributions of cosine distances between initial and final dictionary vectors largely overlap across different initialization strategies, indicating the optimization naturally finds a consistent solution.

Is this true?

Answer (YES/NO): YES